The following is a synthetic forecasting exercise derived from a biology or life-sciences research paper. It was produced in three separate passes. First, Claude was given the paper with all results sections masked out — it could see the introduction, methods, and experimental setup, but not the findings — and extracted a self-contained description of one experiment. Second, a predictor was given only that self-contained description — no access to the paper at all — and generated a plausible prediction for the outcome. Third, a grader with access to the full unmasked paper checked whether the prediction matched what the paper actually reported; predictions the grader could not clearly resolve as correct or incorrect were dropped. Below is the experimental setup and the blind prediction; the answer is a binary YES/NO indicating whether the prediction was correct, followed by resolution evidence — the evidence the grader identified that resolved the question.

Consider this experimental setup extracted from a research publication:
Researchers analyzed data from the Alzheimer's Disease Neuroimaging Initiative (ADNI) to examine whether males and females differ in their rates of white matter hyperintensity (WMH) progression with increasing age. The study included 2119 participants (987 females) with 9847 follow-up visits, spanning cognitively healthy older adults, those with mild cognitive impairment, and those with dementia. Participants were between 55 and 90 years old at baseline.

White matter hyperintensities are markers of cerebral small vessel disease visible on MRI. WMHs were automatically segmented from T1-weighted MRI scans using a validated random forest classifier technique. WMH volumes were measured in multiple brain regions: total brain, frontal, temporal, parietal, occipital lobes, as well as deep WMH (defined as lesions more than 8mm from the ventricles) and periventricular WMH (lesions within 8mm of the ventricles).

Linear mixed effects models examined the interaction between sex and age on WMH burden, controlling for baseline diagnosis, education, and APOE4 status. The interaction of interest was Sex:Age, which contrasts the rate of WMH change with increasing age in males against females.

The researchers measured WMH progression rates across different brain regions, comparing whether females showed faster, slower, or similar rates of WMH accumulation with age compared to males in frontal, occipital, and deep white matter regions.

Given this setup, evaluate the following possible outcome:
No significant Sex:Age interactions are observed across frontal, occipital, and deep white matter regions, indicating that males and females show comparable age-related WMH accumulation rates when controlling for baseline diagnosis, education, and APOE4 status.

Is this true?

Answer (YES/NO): NO